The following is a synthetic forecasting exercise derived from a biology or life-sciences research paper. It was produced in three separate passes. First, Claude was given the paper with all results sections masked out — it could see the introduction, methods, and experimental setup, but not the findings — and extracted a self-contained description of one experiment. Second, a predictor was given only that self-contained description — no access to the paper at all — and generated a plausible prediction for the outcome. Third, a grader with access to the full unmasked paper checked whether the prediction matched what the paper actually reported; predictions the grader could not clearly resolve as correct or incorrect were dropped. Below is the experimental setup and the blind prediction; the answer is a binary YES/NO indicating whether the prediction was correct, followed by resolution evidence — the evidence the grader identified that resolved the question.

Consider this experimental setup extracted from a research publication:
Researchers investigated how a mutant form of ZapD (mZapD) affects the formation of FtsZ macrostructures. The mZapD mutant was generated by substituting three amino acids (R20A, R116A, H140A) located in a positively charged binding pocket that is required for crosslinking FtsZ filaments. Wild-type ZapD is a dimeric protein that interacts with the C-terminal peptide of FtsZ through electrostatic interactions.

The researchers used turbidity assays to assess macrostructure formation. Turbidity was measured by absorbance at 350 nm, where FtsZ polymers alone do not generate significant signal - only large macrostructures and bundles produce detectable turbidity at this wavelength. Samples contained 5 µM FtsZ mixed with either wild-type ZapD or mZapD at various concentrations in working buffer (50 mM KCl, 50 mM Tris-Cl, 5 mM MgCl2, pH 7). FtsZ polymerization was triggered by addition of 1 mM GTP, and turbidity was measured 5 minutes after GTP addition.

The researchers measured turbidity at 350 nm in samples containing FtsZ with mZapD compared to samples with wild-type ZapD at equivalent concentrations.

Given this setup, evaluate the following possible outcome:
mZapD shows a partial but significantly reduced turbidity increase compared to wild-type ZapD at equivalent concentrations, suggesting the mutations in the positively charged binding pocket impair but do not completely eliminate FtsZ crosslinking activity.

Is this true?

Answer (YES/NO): YES